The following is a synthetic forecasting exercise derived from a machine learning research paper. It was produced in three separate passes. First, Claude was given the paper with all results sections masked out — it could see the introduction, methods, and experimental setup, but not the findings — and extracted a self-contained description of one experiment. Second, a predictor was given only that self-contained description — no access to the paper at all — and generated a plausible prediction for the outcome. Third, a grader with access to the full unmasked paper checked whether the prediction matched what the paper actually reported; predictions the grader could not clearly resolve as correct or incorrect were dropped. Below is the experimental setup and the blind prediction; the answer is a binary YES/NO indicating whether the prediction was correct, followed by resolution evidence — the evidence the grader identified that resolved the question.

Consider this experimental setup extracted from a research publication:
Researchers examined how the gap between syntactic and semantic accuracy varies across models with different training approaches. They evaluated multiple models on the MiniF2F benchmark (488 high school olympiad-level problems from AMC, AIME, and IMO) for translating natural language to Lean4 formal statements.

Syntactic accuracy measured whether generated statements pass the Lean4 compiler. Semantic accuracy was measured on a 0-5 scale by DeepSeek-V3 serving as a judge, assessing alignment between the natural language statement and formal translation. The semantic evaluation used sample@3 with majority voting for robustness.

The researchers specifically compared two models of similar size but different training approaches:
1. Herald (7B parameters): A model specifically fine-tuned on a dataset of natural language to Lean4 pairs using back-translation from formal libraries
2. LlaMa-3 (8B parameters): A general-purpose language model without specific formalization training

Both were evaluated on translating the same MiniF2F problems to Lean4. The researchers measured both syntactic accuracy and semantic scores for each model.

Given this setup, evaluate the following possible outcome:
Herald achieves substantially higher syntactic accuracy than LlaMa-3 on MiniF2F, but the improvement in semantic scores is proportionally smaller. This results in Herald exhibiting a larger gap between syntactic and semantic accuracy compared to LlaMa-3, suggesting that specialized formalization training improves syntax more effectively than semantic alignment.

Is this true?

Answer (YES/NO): NO